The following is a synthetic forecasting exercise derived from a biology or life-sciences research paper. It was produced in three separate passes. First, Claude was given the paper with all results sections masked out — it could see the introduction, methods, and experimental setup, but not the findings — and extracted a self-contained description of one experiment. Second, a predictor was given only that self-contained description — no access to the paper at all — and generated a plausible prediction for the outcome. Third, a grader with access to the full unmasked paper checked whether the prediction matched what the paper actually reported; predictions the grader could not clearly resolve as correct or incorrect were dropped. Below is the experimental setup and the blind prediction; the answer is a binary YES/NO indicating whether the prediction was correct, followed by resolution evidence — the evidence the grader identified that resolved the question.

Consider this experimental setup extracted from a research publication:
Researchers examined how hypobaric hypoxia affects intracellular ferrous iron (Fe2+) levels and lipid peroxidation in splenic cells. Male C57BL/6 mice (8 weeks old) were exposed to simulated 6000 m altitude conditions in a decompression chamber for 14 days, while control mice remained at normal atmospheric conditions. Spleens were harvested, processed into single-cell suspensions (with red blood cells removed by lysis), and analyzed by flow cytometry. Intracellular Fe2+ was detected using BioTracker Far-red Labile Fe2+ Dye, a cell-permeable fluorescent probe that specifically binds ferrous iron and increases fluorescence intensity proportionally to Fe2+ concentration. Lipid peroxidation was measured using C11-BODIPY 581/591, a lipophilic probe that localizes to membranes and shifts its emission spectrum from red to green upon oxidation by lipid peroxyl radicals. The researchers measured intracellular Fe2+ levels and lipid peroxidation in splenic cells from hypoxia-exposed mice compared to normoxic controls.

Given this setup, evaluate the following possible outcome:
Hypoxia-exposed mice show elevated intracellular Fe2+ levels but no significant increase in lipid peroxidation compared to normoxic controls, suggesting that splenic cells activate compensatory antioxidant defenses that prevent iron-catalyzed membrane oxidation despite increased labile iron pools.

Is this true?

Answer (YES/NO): NO